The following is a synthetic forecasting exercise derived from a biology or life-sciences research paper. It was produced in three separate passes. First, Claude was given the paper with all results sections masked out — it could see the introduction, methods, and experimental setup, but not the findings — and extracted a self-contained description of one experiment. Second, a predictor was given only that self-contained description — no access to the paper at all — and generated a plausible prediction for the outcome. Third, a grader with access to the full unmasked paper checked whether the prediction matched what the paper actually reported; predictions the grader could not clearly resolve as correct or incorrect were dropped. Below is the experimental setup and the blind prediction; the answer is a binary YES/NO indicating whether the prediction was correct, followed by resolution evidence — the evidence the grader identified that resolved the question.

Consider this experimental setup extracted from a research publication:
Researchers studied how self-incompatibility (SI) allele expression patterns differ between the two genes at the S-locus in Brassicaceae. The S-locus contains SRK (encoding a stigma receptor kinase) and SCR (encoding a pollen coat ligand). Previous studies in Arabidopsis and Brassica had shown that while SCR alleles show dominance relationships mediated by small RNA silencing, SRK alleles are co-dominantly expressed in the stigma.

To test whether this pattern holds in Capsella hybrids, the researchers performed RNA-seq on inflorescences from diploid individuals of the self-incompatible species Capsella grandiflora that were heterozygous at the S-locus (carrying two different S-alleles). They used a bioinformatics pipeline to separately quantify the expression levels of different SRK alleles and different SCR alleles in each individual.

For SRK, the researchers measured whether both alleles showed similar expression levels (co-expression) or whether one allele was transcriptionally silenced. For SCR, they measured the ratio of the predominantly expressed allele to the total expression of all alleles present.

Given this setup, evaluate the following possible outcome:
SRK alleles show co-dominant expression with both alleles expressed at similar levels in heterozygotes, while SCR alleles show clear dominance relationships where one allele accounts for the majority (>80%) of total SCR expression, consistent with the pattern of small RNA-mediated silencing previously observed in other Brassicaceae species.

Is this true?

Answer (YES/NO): YES